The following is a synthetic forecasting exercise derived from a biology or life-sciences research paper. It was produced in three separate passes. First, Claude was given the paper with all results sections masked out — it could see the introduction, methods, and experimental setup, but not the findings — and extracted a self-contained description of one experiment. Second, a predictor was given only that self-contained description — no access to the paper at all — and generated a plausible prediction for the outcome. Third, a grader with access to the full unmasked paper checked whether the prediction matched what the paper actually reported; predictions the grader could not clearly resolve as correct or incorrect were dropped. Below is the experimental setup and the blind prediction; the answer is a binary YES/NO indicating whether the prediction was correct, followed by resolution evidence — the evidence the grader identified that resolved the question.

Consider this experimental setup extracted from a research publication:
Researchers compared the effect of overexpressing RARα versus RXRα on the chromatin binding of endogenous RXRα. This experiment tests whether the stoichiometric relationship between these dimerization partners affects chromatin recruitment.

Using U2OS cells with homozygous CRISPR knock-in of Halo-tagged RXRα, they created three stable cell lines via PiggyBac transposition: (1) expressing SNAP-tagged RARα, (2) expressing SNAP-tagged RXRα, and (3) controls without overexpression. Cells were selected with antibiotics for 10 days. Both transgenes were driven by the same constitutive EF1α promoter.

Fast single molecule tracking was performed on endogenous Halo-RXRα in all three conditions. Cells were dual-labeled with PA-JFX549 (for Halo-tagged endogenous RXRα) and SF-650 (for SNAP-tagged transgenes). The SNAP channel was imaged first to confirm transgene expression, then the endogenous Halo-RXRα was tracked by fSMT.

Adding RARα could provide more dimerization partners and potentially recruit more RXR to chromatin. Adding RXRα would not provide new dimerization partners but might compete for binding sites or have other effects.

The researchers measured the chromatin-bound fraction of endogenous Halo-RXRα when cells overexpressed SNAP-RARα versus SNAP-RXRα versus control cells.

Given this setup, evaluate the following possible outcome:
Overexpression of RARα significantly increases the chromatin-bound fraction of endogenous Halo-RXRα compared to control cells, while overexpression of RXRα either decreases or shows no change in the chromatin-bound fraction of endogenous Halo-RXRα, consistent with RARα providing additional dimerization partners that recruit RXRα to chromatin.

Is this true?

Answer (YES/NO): YES